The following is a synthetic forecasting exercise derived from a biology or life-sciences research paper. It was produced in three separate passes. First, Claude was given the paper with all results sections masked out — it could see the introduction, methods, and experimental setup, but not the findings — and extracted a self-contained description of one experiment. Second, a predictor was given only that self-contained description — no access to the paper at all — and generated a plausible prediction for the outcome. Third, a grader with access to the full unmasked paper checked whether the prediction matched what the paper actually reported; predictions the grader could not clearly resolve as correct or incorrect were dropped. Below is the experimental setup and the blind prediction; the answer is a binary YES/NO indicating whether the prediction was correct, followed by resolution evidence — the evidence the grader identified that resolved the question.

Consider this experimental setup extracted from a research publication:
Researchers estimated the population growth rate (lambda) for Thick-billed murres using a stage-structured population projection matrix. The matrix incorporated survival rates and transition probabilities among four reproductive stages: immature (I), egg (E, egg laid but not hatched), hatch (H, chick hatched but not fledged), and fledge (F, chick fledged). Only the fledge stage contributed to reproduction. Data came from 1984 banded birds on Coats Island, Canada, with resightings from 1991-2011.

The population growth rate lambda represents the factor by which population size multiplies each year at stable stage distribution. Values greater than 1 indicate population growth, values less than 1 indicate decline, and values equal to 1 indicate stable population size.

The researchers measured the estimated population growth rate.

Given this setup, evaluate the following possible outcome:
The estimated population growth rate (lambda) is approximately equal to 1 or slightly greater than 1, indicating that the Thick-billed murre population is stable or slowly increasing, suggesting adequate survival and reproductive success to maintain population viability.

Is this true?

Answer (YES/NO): YES